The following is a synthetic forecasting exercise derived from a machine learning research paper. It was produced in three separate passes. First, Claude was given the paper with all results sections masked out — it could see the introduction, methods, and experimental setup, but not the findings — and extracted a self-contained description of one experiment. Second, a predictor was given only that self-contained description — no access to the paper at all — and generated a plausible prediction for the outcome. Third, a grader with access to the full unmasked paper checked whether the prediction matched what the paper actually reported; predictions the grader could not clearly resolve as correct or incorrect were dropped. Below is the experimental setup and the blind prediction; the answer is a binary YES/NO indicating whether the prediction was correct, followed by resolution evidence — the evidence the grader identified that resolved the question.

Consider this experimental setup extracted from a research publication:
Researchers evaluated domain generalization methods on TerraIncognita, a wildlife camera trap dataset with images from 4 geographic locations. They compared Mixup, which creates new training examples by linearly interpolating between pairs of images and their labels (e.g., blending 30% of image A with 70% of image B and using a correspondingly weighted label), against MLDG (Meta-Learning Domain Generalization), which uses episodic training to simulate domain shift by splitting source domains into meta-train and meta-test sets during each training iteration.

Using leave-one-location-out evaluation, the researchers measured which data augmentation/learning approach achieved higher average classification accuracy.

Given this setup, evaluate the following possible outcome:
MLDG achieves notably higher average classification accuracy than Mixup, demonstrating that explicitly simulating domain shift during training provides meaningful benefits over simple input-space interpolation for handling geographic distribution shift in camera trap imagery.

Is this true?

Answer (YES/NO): NO